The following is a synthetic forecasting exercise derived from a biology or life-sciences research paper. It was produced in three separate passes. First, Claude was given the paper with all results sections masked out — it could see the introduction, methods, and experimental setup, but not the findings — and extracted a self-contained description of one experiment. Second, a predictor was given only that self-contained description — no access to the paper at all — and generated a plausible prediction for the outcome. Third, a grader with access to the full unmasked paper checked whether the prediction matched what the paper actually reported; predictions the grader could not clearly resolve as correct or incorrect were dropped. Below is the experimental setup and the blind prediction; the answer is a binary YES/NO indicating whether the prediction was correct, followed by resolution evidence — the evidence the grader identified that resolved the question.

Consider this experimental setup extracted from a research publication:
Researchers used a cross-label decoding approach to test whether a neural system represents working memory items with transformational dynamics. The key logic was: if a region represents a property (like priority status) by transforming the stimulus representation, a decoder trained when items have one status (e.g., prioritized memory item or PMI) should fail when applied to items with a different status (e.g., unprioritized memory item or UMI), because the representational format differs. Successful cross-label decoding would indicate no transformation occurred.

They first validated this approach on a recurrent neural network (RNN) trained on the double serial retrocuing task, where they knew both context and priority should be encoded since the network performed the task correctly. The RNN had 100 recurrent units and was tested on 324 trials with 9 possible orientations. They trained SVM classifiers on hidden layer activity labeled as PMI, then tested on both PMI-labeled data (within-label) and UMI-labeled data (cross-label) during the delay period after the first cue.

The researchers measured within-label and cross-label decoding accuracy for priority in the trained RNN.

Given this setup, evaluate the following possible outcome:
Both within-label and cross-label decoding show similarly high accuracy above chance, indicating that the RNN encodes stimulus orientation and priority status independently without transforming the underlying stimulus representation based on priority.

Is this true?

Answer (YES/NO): NO